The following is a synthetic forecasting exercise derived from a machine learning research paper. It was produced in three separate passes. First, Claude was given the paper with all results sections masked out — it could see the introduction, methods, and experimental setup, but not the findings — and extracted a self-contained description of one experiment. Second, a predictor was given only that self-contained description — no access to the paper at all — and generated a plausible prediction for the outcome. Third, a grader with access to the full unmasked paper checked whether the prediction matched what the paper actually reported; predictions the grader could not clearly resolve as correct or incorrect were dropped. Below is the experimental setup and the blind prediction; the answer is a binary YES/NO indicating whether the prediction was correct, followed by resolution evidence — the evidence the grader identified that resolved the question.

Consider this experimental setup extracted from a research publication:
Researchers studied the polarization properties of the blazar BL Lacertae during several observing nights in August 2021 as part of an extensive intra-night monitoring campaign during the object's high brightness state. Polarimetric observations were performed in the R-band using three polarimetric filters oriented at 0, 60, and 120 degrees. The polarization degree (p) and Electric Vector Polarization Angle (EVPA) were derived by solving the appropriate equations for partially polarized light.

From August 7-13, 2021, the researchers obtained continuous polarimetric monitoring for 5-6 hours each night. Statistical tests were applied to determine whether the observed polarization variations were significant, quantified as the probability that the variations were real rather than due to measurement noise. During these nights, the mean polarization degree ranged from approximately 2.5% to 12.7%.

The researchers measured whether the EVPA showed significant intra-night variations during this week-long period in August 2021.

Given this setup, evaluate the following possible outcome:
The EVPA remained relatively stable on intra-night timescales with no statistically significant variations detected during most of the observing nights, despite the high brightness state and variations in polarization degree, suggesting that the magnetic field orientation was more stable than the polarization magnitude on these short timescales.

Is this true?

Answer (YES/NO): NO